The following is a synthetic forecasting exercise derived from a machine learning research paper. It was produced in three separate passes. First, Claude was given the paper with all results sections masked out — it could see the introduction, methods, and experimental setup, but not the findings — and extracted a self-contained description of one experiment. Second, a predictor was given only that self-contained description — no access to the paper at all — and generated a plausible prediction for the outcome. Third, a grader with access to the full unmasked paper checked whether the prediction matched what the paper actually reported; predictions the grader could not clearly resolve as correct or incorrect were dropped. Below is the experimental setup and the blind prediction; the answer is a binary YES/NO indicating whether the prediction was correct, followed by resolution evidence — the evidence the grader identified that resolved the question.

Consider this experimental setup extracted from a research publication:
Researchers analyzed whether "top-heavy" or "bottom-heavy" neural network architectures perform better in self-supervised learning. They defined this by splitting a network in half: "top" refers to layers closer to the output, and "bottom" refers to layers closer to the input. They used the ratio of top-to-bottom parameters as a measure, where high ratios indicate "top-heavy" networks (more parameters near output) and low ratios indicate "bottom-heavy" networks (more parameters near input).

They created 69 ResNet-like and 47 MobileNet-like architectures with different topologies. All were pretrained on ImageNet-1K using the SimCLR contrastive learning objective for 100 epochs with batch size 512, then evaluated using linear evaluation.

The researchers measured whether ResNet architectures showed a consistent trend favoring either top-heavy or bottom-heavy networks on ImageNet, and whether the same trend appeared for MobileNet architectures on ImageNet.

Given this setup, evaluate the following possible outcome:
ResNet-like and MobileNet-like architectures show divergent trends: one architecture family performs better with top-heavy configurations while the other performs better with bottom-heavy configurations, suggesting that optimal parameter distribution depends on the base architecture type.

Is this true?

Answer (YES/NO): NO